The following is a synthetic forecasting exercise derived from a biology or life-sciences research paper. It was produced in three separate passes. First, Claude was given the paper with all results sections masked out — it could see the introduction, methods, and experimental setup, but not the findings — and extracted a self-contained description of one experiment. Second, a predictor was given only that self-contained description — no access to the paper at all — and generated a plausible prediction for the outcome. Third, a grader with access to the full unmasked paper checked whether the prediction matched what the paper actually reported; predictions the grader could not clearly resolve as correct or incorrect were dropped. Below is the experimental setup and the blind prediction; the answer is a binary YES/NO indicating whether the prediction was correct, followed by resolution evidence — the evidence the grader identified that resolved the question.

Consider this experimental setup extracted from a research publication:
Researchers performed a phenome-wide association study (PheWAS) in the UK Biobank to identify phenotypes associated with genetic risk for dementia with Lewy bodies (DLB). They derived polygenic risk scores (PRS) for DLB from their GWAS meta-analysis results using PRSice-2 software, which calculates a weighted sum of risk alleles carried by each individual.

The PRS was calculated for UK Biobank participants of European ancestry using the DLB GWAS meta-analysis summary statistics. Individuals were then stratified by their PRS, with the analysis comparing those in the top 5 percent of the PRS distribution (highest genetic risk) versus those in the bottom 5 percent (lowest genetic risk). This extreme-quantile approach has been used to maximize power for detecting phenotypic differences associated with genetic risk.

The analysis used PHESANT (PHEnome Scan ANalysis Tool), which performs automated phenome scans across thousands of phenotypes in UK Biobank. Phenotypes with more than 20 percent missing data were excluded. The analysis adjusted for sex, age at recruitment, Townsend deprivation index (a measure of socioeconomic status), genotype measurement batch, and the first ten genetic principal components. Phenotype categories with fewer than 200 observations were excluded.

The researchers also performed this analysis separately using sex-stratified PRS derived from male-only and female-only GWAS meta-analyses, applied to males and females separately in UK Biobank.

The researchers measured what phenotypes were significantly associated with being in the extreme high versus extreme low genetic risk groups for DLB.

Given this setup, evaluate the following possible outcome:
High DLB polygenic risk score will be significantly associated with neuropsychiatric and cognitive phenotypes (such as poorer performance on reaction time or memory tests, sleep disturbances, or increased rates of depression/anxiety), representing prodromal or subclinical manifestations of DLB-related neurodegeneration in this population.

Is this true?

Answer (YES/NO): NO